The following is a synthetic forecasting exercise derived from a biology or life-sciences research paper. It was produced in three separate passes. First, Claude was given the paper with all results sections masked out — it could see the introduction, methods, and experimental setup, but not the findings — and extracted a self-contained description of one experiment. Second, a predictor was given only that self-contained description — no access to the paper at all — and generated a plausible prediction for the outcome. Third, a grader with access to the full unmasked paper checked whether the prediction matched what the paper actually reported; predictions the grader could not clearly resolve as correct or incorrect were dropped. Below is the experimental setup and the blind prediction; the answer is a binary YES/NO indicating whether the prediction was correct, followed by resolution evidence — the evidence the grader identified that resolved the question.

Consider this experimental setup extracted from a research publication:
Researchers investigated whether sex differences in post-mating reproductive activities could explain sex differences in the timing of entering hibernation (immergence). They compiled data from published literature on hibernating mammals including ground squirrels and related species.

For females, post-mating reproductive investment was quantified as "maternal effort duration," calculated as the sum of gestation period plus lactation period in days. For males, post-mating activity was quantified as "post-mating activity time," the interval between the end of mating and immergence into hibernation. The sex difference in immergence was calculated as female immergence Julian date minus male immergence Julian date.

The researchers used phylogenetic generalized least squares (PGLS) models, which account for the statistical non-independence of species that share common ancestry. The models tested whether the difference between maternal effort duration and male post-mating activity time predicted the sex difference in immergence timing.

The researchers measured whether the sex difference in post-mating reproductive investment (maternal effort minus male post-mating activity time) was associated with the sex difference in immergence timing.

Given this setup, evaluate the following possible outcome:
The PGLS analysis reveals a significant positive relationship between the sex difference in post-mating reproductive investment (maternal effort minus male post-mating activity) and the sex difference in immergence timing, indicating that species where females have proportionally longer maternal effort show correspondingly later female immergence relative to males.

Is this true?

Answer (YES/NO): YES